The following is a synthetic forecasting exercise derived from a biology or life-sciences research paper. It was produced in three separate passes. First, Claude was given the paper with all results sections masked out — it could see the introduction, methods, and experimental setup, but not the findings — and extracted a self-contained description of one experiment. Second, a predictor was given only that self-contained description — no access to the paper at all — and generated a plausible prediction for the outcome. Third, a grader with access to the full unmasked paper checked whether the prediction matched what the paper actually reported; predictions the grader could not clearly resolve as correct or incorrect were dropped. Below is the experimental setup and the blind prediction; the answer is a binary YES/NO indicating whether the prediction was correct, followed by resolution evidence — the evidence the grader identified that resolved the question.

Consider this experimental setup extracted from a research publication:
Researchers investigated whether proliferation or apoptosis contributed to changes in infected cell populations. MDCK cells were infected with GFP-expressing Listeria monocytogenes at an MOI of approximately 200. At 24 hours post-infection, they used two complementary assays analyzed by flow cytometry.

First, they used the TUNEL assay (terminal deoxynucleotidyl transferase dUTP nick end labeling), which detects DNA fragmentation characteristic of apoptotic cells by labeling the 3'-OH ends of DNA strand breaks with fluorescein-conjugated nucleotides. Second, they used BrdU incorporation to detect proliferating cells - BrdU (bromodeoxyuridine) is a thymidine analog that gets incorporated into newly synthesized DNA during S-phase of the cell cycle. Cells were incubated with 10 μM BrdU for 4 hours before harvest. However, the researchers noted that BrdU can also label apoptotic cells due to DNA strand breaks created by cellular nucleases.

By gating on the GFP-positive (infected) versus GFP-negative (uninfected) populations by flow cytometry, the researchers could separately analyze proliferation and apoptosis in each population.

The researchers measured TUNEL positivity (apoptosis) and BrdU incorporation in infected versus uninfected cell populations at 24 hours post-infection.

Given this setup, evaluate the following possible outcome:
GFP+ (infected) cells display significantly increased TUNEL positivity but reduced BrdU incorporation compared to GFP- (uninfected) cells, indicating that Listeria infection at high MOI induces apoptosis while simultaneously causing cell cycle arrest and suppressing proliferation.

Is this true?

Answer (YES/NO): NO